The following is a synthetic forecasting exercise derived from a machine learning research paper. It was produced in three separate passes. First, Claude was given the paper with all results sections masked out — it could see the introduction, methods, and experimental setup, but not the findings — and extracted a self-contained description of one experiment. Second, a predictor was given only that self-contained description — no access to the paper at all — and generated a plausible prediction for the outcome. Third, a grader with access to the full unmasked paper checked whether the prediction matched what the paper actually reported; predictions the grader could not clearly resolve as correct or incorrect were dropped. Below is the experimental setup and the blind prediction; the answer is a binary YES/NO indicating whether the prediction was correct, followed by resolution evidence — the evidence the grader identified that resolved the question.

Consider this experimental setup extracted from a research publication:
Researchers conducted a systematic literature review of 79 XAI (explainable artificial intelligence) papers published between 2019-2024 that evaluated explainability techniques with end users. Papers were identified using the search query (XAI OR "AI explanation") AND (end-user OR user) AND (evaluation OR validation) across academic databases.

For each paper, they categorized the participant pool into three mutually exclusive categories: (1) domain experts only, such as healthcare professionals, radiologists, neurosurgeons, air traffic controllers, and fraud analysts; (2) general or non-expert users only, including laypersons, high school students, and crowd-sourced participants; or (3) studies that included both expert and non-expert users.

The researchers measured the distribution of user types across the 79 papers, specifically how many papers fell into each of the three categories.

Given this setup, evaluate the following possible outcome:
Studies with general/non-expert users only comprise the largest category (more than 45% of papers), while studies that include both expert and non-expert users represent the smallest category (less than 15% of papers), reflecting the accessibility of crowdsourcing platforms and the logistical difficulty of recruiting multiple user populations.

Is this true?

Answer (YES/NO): NO